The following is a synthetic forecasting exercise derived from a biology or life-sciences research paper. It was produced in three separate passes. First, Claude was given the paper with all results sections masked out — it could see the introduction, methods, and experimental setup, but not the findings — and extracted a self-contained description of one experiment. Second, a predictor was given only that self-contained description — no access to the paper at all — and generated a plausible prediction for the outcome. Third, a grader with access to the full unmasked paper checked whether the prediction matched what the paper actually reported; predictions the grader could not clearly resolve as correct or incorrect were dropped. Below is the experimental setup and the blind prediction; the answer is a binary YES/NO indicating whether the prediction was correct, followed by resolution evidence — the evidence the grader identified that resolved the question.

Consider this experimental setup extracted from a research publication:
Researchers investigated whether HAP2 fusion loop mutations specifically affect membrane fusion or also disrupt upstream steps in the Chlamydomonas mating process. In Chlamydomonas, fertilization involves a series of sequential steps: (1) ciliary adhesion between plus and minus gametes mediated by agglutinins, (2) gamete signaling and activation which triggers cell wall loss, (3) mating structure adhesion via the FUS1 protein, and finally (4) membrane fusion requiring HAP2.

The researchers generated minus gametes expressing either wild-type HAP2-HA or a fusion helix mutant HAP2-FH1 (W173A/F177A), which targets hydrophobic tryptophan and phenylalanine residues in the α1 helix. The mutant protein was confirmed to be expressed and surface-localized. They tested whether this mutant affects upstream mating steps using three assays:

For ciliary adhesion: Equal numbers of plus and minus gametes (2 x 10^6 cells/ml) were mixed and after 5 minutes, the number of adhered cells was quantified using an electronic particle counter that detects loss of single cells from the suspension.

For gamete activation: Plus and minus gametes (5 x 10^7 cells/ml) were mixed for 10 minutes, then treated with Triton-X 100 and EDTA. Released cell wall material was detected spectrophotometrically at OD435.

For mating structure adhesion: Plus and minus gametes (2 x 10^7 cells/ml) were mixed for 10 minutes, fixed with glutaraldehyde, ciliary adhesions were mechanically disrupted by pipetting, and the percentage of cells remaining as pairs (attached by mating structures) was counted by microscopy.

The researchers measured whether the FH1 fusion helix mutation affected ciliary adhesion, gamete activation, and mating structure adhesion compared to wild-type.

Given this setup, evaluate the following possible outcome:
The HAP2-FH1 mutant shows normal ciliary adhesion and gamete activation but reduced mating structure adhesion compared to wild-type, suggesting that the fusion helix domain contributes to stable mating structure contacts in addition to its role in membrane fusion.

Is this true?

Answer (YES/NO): NO